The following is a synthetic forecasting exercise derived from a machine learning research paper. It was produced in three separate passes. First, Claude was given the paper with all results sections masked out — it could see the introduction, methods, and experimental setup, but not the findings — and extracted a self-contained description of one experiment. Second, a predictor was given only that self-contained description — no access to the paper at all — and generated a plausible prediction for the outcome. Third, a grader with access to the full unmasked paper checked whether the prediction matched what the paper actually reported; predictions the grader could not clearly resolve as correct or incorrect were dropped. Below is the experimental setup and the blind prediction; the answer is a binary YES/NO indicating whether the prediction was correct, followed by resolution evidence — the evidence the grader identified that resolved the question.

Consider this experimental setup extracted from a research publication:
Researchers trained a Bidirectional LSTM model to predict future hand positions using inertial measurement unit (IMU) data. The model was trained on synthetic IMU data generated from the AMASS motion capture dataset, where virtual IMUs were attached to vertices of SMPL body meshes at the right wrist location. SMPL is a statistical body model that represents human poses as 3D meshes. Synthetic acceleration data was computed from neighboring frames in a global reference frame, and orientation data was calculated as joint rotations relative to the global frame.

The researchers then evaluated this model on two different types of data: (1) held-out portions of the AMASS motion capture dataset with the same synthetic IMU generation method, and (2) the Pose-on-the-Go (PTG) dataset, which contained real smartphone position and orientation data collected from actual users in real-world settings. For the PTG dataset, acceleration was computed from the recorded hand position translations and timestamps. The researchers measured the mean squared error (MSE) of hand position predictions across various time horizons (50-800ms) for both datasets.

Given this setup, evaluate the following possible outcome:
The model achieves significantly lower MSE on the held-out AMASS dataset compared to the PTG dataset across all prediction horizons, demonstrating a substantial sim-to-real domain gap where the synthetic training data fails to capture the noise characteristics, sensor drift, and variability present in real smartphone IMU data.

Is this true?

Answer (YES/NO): YES